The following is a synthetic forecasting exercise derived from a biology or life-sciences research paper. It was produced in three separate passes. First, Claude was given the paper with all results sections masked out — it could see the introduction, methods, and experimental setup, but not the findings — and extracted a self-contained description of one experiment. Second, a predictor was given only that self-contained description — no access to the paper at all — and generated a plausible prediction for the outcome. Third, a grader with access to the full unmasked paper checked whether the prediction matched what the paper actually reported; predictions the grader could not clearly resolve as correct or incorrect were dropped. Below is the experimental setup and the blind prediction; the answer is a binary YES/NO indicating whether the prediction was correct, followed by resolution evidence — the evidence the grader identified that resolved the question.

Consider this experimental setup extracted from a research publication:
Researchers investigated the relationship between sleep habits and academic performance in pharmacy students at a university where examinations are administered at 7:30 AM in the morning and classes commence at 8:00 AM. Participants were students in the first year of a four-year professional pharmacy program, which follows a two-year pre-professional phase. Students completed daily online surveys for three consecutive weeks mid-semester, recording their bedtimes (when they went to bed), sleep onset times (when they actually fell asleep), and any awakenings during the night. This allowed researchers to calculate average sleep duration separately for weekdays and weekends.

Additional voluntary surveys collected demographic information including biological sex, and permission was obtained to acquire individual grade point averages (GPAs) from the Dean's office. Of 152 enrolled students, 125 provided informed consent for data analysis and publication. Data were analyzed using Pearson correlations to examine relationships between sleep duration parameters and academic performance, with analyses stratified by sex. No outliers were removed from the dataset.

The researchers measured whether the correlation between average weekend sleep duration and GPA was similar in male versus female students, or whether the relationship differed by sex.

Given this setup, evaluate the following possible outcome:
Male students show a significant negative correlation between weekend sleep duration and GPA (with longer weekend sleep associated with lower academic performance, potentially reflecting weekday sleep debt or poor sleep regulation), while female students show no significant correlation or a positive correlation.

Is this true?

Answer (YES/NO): NO